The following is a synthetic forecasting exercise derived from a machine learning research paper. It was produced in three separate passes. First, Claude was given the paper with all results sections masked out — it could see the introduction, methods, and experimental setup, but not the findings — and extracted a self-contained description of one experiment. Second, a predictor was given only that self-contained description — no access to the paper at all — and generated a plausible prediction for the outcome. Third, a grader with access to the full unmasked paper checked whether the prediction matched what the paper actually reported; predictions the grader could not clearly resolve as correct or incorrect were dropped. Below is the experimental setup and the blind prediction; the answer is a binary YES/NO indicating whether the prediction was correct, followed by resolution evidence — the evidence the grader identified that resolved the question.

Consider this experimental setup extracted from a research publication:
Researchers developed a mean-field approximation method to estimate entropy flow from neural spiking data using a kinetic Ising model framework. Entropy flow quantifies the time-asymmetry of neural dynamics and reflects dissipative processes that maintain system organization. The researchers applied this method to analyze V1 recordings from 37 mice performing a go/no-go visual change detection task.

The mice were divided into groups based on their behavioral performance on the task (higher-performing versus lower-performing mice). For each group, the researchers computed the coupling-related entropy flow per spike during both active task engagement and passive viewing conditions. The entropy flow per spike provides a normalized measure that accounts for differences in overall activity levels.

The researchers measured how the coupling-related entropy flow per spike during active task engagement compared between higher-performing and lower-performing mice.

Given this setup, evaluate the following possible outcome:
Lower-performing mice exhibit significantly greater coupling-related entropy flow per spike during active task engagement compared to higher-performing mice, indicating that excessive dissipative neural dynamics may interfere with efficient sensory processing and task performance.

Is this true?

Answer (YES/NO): NO